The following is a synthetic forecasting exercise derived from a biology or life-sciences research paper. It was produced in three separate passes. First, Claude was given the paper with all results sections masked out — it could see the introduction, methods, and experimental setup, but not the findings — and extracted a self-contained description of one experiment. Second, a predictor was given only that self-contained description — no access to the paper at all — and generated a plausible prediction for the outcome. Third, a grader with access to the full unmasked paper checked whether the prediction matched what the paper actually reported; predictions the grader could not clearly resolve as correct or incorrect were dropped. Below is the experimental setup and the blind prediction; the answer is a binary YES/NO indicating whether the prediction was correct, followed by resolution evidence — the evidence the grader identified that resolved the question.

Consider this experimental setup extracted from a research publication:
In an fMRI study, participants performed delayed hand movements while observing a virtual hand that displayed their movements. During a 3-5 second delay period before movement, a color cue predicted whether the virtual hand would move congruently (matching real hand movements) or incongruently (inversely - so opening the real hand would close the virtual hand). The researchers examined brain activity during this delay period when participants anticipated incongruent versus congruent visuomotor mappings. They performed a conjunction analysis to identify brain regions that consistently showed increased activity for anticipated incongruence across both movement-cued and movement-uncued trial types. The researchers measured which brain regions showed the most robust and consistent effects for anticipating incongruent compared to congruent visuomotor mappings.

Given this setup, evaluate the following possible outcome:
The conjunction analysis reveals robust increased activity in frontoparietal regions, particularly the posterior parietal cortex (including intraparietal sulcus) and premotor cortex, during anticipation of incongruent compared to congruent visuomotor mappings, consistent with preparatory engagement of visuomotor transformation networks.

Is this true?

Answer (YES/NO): NO